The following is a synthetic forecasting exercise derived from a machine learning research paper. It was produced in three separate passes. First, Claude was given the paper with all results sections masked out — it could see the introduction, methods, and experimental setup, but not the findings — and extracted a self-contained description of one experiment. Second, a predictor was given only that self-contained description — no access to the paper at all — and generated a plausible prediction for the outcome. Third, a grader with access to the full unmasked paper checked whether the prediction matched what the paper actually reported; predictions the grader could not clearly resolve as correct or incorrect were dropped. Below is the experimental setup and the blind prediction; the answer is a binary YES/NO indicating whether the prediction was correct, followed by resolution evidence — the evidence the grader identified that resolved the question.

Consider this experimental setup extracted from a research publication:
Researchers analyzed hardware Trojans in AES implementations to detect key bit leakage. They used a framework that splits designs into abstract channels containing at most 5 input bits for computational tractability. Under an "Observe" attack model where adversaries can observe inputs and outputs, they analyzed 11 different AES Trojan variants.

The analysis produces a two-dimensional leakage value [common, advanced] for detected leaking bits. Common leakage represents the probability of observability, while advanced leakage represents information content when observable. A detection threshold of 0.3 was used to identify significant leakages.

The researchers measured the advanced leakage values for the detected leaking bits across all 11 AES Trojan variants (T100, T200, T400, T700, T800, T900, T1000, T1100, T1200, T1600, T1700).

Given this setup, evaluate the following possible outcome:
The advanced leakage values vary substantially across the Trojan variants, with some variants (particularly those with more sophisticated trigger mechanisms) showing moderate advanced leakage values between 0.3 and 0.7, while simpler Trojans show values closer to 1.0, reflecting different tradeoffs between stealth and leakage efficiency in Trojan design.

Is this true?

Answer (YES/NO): NO